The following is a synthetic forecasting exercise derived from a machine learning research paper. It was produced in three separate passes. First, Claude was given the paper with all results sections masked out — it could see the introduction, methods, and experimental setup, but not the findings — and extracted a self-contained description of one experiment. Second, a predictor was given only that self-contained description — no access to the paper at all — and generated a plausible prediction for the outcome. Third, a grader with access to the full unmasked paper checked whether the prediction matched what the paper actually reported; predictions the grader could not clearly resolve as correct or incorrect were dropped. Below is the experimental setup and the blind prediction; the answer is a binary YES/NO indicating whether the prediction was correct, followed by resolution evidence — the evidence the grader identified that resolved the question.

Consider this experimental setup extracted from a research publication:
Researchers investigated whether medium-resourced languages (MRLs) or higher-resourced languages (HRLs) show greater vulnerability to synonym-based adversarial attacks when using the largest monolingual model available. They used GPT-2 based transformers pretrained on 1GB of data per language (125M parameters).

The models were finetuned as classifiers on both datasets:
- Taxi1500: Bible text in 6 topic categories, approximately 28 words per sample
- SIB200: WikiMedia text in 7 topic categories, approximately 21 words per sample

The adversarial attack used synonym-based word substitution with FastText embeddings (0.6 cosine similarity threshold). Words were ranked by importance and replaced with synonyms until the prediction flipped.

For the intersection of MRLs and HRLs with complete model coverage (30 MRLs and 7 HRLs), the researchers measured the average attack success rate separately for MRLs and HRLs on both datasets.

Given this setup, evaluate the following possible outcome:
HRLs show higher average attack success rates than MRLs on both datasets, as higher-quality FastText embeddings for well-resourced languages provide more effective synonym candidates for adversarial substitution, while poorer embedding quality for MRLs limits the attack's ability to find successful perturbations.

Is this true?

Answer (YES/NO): NO